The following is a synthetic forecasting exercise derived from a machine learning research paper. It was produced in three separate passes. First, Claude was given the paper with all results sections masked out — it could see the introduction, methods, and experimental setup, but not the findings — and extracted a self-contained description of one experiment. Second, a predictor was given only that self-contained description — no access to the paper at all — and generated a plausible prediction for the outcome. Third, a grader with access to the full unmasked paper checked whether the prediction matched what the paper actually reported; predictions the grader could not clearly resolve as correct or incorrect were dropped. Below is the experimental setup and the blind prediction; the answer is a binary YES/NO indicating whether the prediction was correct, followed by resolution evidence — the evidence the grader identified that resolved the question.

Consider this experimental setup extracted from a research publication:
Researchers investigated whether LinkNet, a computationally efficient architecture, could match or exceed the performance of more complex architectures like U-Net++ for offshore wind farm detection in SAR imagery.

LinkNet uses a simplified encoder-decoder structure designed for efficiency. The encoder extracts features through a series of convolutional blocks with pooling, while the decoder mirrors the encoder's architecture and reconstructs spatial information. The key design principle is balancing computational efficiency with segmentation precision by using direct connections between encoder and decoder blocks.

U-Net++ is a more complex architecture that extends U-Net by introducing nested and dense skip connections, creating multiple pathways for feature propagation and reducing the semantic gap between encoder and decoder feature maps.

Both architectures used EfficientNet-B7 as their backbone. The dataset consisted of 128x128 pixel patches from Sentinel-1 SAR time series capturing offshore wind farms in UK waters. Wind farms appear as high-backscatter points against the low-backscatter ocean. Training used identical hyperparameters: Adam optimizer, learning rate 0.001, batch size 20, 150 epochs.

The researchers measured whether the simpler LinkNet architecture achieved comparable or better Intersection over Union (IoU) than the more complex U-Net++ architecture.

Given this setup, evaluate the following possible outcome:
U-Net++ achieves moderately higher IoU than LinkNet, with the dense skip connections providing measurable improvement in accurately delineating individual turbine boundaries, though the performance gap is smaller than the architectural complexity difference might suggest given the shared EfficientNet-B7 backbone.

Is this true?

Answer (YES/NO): NO